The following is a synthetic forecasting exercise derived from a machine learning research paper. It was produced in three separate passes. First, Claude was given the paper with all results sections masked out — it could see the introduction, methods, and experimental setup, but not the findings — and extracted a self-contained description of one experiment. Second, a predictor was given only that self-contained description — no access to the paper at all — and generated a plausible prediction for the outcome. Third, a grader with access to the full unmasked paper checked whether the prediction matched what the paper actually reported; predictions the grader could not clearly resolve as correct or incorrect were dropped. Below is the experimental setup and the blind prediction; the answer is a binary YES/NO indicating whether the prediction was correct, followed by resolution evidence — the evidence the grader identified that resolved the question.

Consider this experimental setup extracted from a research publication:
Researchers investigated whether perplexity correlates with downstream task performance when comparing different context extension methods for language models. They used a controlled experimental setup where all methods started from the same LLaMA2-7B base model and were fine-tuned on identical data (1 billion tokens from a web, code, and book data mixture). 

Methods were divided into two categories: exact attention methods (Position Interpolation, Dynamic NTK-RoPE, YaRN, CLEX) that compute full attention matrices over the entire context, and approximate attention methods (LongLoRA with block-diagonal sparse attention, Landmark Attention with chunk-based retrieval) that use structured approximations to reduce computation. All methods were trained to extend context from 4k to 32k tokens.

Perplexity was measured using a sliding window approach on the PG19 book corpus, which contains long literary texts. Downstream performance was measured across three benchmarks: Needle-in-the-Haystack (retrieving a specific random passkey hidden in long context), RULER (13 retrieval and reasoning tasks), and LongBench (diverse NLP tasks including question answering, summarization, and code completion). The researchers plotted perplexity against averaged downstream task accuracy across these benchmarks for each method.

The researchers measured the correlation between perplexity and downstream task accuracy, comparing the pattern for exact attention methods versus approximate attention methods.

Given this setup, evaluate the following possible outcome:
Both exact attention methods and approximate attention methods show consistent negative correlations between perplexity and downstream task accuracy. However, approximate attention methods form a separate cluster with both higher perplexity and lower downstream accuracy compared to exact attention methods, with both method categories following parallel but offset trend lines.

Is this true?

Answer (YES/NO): NO